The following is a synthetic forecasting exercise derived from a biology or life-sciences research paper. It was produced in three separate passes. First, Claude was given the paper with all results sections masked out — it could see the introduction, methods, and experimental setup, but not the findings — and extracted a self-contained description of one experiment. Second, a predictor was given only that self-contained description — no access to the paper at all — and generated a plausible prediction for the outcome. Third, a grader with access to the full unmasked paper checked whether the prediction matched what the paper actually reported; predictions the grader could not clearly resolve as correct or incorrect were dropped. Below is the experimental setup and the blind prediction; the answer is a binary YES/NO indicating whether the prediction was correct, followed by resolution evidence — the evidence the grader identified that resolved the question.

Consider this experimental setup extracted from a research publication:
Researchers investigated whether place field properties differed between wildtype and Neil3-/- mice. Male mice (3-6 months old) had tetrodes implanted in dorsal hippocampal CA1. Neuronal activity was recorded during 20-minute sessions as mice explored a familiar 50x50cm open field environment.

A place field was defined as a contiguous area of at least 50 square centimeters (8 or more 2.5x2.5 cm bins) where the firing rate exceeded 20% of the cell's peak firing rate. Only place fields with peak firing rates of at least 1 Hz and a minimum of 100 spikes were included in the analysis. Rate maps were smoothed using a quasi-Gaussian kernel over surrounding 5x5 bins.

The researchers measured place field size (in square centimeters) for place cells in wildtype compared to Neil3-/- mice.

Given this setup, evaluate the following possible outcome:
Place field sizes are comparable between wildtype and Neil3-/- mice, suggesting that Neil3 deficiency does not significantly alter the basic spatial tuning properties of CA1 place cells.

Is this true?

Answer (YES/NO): YES